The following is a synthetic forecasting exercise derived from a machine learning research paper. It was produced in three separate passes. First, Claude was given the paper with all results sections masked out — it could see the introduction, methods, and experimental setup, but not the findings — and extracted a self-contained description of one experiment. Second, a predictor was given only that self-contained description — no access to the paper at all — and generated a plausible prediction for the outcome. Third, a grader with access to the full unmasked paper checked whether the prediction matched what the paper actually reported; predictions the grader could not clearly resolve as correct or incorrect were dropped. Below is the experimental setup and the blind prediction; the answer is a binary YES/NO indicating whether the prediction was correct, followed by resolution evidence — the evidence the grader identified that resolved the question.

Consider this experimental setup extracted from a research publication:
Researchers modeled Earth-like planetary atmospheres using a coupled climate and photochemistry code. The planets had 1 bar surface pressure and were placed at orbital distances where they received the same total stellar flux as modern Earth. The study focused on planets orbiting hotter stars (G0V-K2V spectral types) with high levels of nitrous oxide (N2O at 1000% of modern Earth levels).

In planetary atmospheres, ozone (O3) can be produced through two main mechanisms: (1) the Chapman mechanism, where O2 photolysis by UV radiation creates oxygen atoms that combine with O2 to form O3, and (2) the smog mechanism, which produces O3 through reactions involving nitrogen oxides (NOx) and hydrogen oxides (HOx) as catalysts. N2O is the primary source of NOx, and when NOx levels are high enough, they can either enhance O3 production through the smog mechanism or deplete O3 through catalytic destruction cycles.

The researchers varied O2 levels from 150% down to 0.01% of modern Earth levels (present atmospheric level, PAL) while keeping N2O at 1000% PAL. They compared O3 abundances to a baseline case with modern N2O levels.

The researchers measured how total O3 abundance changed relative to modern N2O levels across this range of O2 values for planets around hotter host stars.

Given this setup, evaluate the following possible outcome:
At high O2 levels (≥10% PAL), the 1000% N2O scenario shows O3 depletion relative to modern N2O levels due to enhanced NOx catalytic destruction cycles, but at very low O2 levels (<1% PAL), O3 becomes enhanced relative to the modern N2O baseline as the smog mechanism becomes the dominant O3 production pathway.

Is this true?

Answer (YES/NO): YES